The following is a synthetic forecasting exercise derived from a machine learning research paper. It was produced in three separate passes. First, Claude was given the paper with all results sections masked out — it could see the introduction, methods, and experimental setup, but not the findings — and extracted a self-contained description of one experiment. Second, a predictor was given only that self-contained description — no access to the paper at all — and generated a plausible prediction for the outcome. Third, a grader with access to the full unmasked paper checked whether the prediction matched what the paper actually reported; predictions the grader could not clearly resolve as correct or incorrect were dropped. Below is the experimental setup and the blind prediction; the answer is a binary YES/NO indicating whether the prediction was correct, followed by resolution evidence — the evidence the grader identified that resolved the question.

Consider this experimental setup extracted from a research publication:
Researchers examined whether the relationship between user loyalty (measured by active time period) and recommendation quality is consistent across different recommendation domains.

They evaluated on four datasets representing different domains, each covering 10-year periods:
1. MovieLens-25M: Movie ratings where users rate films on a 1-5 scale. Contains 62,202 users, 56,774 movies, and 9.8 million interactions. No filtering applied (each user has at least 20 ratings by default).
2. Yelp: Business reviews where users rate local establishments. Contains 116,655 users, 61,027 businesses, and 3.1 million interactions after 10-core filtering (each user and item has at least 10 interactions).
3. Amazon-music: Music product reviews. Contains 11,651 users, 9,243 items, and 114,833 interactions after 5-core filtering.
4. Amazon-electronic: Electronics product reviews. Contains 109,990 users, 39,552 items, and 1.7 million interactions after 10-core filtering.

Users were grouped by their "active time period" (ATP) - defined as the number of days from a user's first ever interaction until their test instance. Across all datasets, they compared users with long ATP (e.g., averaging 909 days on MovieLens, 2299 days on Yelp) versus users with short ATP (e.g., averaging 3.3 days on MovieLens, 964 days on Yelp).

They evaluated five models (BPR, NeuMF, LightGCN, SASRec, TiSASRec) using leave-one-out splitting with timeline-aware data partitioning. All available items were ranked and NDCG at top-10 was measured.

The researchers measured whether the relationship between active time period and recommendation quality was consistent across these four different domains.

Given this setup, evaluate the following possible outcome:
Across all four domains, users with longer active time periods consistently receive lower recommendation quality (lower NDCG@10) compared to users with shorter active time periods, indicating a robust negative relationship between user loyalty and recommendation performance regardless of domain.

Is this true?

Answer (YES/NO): NO